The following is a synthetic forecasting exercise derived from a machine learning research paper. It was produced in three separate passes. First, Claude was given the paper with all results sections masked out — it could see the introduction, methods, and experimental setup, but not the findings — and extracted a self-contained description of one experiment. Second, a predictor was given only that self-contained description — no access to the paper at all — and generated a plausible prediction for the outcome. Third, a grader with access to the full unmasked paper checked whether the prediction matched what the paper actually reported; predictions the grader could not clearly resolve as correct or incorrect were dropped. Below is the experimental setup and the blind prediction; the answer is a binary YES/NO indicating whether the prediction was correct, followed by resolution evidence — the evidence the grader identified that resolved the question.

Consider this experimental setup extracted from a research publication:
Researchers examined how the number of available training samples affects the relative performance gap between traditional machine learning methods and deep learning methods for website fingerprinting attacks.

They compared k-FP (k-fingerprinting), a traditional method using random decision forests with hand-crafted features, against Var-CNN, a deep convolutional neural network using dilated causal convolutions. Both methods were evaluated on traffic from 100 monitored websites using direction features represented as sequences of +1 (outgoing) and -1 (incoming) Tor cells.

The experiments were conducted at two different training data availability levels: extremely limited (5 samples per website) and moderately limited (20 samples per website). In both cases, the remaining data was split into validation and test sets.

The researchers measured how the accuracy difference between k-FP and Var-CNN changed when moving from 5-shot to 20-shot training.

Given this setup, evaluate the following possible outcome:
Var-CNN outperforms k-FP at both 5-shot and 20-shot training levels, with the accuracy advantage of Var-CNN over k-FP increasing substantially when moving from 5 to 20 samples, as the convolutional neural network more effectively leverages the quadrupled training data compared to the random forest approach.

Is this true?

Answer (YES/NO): NO